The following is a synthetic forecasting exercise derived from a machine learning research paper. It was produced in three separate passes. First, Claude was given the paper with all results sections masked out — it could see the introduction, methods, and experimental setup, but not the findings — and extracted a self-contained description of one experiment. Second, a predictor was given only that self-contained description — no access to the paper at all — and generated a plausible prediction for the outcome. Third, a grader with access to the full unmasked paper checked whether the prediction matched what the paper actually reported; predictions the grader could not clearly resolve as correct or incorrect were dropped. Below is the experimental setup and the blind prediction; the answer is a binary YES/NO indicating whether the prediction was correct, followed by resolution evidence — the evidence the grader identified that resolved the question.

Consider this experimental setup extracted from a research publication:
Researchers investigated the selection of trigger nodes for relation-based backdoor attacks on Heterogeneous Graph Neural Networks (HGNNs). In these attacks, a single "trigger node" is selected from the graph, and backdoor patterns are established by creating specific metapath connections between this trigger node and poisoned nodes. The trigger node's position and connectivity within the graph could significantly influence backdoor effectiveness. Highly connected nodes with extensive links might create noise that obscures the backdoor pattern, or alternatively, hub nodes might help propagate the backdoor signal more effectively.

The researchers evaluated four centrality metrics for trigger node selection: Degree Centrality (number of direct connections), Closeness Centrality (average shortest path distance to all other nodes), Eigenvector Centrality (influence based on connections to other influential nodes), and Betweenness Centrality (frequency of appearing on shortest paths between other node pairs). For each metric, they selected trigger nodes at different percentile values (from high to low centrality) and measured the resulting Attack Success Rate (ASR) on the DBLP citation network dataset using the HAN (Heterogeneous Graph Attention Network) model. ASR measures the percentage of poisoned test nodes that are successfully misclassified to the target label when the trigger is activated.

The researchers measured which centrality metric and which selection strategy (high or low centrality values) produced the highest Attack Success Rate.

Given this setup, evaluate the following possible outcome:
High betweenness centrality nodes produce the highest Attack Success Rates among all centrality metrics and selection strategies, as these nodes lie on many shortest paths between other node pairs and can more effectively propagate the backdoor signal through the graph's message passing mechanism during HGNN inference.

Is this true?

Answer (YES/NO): NO